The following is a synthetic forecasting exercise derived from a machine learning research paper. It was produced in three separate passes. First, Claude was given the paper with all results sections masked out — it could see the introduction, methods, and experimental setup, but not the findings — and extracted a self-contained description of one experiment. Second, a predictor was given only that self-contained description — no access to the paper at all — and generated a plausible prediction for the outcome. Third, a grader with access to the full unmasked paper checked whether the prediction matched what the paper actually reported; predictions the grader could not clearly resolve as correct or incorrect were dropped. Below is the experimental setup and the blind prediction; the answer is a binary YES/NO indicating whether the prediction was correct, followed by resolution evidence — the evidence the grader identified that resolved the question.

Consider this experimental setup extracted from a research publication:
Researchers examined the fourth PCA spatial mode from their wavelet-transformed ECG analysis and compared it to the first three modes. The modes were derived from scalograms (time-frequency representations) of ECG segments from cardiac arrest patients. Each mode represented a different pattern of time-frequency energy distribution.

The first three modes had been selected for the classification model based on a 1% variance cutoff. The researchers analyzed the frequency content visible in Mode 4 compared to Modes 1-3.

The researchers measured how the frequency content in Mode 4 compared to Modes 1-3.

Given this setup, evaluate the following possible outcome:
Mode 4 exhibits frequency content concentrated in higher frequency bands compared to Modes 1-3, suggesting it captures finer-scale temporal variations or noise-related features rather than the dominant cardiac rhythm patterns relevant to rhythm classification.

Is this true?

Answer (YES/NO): NO